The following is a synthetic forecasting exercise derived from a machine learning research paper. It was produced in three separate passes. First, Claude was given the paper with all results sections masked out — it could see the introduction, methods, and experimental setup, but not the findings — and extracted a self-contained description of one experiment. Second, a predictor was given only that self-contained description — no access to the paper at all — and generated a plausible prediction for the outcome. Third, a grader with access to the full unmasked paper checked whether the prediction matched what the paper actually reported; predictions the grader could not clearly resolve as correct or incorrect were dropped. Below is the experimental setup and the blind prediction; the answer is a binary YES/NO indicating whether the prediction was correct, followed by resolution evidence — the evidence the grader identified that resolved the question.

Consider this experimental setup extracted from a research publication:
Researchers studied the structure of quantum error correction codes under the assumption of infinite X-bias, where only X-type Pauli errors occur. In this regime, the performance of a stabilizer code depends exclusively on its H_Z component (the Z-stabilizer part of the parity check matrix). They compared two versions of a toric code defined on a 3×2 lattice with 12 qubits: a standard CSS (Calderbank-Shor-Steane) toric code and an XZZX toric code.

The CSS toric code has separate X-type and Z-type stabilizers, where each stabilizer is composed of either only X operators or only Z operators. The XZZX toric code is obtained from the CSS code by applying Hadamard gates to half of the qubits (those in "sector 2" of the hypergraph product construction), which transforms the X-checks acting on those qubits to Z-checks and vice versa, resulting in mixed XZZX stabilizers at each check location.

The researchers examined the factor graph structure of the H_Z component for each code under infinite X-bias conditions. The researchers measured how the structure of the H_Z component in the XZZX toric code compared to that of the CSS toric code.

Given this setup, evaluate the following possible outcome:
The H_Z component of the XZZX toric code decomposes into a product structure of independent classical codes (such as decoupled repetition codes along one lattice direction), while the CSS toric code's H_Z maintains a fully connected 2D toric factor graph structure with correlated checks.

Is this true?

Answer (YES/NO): YES